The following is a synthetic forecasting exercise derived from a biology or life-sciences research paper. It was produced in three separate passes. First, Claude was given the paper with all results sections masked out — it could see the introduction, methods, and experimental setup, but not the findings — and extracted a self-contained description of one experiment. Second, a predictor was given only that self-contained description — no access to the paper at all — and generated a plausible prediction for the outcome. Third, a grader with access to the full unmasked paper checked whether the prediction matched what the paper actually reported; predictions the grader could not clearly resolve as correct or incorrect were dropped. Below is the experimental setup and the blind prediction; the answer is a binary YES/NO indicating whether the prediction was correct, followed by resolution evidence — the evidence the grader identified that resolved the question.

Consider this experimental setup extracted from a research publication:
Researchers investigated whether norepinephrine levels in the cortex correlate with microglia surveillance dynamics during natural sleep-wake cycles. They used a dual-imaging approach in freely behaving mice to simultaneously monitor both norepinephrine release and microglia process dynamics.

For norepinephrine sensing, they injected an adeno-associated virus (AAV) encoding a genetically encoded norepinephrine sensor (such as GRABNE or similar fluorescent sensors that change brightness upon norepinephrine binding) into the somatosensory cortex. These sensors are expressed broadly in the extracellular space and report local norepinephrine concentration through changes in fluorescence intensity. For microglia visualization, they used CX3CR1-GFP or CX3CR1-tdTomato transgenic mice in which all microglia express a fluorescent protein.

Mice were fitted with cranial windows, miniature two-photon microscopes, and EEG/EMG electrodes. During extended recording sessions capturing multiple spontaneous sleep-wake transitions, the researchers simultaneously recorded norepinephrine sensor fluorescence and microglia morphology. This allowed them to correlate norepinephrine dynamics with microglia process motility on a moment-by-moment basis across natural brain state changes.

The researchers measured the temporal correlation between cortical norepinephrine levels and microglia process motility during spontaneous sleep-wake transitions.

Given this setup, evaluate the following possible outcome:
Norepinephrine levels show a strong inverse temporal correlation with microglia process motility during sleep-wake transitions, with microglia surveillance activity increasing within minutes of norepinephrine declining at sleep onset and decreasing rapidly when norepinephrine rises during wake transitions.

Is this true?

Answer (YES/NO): NO